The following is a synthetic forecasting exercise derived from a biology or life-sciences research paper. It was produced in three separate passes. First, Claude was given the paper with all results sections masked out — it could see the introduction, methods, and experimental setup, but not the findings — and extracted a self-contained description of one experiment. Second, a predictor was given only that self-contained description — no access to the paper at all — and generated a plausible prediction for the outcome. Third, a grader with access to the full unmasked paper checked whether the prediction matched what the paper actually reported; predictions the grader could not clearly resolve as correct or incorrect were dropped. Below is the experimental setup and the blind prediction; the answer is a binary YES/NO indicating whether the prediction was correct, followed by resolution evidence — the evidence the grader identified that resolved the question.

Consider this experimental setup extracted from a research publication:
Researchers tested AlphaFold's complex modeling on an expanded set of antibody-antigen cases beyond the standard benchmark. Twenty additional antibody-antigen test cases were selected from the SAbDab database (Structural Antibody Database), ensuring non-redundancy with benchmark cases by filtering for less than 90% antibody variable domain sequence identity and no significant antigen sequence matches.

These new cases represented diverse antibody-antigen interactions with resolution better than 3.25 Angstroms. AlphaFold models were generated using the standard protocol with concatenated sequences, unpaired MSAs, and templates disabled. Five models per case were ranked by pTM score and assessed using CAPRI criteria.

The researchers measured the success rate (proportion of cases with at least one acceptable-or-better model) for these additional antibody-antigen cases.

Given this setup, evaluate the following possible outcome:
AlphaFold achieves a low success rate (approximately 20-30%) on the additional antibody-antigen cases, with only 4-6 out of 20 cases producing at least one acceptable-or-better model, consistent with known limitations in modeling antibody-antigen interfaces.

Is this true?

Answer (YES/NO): NO